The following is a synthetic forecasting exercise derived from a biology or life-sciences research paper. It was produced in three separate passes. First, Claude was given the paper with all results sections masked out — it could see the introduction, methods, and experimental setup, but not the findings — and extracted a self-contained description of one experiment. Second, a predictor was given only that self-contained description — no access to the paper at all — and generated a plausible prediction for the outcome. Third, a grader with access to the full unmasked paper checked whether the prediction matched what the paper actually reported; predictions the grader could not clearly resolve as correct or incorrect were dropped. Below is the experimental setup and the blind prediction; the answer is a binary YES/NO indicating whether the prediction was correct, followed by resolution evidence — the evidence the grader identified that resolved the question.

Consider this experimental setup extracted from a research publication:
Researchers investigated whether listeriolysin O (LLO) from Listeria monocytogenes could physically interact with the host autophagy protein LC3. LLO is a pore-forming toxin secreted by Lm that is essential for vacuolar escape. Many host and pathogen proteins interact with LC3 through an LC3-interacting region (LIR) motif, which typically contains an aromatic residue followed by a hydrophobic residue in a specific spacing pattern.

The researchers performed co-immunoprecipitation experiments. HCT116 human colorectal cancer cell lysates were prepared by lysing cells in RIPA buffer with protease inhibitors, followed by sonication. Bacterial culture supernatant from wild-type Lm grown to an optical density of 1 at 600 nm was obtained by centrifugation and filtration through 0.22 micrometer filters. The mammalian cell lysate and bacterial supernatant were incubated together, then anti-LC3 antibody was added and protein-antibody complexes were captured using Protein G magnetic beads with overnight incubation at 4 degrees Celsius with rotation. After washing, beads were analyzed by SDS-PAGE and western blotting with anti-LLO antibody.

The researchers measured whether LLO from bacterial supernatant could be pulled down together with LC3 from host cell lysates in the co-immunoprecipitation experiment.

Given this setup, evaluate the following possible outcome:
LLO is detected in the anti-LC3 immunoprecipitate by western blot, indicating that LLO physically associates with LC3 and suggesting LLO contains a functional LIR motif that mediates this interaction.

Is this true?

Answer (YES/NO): YES